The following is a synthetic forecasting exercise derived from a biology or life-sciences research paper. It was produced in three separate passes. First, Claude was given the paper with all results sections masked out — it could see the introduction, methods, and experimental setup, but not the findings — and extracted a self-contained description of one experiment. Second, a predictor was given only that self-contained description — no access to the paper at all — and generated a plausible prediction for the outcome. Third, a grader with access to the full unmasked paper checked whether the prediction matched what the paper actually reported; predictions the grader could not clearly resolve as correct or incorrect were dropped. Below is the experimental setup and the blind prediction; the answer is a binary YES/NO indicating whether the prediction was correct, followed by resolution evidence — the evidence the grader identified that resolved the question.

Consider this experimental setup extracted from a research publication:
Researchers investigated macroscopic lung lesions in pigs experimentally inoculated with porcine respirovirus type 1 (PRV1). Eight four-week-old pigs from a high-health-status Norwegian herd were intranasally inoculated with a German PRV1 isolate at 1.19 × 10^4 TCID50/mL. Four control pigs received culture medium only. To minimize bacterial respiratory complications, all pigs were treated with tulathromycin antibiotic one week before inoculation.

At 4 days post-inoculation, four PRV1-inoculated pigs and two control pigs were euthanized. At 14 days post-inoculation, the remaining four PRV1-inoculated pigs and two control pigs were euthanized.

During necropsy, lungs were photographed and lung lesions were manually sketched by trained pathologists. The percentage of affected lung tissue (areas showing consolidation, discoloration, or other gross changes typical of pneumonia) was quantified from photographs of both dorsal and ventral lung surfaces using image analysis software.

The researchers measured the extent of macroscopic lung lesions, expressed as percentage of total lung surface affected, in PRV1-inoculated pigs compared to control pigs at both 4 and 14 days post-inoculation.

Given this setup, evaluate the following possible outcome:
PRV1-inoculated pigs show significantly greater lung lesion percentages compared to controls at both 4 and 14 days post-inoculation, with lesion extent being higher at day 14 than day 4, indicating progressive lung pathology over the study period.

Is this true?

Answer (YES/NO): NO